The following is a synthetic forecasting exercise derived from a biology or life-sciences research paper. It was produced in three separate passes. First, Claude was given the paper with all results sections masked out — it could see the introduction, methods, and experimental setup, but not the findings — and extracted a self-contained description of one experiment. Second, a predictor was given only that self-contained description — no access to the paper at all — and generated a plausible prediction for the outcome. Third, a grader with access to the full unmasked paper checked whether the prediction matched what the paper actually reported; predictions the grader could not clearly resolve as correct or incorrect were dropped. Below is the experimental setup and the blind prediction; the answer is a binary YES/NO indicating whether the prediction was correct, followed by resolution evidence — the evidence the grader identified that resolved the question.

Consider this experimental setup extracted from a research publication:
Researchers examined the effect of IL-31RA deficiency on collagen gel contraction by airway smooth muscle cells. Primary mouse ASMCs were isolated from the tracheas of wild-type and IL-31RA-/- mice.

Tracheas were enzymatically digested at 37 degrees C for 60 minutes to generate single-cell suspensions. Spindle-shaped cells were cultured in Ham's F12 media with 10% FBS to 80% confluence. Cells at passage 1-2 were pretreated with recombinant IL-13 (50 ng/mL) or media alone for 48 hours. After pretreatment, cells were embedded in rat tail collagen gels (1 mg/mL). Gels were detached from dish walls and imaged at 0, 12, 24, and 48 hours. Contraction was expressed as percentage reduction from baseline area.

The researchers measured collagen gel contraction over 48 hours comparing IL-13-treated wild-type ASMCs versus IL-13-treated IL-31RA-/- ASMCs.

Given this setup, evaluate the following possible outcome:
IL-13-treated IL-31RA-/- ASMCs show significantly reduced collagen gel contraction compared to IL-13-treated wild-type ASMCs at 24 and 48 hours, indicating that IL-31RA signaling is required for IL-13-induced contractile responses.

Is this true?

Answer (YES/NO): YES